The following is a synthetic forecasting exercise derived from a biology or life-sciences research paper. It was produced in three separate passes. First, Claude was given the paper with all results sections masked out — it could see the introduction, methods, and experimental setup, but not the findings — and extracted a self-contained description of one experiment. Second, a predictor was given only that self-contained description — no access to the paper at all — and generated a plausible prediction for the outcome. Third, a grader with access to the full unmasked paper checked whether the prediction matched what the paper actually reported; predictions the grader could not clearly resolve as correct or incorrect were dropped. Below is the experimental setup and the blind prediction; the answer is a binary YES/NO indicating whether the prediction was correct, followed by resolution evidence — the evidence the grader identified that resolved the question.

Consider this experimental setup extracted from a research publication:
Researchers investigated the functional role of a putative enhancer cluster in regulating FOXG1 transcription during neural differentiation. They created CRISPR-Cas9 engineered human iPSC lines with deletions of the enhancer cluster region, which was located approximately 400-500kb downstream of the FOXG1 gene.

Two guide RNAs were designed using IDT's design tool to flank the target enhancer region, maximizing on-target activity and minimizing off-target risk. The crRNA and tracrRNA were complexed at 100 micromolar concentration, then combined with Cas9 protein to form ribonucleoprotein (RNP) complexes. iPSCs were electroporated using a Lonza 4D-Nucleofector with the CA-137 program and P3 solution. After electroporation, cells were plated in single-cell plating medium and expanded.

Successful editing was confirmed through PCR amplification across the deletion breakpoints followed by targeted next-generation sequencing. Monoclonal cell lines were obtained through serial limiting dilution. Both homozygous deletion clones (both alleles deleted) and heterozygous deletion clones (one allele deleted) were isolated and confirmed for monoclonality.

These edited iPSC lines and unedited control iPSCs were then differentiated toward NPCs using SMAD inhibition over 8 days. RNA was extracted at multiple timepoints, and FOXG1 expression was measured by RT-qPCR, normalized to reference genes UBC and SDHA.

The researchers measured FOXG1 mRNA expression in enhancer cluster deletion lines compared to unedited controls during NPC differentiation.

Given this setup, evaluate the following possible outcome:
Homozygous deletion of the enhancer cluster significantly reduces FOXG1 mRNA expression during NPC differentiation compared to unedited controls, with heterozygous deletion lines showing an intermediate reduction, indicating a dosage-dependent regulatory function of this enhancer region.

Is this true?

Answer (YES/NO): NO